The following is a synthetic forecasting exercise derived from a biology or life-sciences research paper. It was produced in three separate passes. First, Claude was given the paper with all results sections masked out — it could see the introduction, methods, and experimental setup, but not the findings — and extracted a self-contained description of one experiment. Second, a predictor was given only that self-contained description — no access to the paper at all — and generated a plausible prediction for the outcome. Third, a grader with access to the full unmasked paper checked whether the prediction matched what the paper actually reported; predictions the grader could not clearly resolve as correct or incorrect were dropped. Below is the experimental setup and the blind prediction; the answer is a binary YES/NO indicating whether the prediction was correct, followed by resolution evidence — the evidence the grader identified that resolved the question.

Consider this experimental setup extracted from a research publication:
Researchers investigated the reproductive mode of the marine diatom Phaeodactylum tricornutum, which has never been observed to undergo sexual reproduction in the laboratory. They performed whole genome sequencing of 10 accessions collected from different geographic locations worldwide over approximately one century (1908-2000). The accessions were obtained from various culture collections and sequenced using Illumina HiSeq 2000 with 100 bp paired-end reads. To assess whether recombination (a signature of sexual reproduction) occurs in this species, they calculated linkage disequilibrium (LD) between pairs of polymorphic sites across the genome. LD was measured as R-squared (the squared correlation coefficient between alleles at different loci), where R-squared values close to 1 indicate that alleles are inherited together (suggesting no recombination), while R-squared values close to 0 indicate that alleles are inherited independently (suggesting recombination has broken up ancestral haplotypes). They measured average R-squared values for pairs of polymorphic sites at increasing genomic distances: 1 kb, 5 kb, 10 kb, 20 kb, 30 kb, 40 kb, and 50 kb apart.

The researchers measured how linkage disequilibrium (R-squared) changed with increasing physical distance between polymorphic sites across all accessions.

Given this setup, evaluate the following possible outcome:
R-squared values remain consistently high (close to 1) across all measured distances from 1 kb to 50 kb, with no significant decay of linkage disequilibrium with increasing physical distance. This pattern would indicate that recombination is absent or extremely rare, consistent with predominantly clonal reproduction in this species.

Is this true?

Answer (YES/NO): YES